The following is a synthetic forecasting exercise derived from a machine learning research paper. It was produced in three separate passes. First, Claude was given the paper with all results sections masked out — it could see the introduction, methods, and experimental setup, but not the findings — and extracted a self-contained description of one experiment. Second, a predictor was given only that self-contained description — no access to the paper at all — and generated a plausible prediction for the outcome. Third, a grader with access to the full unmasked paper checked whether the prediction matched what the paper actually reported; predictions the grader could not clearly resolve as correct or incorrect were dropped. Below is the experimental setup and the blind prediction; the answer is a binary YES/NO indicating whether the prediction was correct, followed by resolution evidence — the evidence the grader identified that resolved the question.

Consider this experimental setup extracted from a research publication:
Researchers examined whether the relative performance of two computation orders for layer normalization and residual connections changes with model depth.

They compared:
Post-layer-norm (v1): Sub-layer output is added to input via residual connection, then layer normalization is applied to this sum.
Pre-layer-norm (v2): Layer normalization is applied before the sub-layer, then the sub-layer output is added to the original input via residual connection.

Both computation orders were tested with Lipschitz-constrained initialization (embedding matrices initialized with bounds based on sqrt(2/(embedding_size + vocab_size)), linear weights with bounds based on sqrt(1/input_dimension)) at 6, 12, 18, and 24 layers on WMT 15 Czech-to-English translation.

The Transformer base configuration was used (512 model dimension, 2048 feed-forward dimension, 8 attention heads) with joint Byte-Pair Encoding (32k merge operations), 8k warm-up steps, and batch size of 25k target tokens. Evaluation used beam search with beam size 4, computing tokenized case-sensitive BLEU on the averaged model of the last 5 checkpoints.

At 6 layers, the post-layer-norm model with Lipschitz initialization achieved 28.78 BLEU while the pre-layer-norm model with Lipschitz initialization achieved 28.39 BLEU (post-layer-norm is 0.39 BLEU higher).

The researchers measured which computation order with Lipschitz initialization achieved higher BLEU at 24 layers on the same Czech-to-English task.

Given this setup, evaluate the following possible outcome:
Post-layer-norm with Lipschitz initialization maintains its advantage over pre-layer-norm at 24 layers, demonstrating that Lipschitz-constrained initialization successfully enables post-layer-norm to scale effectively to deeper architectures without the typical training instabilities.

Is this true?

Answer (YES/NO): NO